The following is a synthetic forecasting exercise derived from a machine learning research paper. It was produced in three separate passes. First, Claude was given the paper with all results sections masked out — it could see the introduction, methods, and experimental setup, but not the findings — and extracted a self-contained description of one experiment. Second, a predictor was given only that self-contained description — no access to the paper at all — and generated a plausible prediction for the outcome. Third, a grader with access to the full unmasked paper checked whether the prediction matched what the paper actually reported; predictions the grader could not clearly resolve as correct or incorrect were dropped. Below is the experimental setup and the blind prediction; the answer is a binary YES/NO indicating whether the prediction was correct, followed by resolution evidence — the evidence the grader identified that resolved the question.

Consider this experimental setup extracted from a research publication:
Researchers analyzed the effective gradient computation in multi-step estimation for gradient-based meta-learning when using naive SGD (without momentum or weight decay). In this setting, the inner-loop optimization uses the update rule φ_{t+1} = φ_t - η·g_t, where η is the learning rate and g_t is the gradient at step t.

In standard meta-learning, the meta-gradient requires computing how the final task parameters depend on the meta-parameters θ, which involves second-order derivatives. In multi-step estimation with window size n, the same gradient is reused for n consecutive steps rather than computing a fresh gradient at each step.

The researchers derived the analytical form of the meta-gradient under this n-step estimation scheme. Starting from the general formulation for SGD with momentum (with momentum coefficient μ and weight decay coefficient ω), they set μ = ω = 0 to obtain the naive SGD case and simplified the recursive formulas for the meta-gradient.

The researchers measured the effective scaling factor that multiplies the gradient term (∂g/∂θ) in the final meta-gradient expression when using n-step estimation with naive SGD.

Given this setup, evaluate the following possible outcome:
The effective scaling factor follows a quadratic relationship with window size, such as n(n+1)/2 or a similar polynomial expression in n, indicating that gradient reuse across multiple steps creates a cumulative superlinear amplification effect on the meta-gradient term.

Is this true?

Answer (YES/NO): NO